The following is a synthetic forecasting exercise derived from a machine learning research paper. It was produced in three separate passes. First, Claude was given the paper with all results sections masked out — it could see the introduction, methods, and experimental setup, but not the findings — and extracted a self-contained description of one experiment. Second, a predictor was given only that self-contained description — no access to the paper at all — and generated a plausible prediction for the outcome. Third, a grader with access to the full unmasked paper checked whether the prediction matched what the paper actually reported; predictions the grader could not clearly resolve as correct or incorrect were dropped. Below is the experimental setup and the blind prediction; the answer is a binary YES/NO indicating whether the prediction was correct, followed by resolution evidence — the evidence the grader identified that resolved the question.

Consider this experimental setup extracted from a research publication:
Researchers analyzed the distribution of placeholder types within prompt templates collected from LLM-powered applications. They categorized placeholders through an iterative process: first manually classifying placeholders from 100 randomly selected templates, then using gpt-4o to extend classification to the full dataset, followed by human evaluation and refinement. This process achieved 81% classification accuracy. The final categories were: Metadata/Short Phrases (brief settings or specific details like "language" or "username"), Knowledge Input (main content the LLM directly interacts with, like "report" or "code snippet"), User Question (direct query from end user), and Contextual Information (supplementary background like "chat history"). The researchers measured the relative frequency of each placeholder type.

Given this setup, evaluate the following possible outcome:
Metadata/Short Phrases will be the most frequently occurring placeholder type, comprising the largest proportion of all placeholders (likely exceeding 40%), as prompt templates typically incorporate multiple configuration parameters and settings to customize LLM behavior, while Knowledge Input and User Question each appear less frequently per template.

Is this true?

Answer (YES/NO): NO